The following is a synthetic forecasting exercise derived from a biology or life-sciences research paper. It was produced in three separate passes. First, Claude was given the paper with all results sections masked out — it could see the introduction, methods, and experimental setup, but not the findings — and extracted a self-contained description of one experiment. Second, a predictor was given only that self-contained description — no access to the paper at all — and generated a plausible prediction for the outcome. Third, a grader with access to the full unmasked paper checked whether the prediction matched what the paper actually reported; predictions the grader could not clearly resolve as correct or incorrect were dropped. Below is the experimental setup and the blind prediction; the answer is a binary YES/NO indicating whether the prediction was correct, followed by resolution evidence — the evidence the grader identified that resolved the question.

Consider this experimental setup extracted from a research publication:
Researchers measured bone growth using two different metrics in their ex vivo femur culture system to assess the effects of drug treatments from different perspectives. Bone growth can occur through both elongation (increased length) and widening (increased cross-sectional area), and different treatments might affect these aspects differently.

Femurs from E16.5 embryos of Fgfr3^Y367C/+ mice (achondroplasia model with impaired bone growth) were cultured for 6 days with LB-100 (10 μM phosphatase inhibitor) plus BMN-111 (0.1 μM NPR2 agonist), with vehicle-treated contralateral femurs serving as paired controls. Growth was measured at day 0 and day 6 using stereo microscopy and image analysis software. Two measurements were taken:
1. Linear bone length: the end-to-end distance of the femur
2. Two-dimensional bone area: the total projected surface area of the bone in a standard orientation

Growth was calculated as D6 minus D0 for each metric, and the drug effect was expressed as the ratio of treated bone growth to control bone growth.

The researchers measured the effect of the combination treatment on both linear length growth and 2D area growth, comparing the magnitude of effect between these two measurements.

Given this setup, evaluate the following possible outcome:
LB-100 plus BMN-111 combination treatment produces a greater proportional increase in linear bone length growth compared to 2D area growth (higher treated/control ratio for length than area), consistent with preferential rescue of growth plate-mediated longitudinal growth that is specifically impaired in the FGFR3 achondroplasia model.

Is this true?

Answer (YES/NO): YES